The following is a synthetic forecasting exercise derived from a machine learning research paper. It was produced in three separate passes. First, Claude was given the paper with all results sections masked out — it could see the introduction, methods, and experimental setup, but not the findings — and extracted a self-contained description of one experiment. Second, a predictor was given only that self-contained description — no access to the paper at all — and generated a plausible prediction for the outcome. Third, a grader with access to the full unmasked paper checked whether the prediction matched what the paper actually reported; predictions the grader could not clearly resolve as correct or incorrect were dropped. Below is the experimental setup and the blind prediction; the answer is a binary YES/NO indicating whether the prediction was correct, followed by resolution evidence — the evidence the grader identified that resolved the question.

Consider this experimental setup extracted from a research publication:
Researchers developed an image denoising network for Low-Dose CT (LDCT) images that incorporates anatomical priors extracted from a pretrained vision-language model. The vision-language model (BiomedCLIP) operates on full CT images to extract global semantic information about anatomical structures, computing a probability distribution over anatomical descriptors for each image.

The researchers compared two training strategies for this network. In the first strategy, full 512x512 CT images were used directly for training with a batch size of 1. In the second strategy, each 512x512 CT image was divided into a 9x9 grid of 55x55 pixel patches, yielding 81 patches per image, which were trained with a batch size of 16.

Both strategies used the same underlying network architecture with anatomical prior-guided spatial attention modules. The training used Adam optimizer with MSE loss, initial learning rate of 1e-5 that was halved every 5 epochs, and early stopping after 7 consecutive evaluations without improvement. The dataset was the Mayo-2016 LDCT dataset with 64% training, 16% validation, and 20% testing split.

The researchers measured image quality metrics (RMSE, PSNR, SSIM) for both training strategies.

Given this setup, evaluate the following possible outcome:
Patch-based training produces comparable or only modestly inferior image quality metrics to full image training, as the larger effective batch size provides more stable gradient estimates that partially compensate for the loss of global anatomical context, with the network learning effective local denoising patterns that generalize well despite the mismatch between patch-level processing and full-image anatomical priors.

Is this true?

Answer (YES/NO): NO